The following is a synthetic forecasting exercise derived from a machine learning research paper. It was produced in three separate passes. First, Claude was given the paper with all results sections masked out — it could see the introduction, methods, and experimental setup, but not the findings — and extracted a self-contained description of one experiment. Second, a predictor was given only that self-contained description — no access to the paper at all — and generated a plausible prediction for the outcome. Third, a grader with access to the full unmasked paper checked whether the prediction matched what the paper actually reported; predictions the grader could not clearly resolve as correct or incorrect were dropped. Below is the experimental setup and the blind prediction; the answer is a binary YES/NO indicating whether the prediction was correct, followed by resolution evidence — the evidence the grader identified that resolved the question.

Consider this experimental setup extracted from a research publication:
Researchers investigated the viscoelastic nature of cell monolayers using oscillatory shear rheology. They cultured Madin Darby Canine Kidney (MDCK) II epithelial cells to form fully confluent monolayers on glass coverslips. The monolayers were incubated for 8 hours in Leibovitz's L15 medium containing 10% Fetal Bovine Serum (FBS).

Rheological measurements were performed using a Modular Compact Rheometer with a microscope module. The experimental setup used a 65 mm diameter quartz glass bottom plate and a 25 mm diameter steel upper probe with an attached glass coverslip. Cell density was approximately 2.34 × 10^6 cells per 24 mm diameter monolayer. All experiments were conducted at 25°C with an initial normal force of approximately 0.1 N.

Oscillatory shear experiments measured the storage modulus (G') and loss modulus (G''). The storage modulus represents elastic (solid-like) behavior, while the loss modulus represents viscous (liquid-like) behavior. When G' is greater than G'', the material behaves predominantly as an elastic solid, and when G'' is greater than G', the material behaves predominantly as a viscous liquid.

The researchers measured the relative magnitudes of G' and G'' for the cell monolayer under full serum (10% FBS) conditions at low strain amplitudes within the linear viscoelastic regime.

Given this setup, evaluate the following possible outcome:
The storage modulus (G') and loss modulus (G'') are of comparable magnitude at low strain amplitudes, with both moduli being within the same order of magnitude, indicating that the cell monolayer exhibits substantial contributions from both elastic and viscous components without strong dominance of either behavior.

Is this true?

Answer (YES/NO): NO